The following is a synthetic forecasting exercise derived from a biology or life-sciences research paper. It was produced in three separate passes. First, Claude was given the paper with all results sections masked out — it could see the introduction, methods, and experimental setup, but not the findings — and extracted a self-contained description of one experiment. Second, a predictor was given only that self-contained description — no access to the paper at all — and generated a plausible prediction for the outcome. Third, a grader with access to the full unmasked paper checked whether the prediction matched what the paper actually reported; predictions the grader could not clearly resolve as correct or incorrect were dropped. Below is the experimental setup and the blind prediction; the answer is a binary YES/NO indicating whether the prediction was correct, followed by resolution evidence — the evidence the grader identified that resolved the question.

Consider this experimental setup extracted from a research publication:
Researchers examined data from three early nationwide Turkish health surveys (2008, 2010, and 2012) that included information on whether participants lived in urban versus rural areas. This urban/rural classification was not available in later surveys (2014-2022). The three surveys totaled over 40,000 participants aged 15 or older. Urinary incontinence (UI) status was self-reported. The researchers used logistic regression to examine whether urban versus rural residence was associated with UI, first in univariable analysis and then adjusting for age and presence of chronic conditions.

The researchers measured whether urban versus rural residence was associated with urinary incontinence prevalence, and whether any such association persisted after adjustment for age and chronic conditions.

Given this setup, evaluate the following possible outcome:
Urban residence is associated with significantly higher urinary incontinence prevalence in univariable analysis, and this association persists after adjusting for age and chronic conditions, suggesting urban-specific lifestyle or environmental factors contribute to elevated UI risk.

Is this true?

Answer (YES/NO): NO